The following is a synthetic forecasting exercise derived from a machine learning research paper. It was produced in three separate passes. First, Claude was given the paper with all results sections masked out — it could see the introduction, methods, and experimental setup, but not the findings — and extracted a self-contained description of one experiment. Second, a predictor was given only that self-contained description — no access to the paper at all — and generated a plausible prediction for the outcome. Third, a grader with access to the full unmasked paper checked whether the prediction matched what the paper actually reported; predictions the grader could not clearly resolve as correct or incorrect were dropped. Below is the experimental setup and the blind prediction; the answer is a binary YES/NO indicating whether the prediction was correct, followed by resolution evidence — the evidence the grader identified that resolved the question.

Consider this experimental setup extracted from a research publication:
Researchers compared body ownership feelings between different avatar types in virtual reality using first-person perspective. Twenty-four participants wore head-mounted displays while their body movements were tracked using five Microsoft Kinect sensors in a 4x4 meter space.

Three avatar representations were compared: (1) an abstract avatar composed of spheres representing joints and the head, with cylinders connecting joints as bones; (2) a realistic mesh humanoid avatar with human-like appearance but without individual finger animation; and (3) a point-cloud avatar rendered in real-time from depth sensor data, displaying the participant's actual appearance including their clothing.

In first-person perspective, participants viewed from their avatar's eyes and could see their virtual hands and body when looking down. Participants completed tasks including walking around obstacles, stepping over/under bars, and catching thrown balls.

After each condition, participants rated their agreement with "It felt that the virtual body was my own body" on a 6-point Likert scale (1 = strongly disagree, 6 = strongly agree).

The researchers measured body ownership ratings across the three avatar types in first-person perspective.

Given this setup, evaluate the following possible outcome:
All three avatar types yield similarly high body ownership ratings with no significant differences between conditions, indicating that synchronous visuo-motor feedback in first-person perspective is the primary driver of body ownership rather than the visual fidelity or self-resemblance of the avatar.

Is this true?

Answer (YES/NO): YES